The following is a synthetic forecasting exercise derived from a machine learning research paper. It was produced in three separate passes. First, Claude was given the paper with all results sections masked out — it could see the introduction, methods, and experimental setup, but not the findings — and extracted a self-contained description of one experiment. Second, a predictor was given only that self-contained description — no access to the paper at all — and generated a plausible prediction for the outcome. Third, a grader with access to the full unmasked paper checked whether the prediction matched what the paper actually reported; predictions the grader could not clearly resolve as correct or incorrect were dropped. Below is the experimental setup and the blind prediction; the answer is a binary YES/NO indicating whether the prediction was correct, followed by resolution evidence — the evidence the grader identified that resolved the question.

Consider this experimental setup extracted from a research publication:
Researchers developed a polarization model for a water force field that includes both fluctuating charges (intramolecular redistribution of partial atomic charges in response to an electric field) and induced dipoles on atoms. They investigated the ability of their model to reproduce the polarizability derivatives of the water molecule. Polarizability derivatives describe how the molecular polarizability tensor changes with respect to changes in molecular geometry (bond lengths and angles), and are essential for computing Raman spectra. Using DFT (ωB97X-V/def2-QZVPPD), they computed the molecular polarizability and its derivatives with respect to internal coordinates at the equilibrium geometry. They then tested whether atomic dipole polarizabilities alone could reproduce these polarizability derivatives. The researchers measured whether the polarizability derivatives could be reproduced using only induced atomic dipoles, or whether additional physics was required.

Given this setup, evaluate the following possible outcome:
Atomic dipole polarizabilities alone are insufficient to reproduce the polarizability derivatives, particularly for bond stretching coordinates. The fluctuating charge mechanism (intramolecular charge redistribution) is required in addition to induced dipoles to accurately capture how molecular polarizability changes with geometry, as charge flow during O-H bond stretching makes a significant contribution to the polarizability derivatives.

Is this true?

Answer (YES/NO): YES